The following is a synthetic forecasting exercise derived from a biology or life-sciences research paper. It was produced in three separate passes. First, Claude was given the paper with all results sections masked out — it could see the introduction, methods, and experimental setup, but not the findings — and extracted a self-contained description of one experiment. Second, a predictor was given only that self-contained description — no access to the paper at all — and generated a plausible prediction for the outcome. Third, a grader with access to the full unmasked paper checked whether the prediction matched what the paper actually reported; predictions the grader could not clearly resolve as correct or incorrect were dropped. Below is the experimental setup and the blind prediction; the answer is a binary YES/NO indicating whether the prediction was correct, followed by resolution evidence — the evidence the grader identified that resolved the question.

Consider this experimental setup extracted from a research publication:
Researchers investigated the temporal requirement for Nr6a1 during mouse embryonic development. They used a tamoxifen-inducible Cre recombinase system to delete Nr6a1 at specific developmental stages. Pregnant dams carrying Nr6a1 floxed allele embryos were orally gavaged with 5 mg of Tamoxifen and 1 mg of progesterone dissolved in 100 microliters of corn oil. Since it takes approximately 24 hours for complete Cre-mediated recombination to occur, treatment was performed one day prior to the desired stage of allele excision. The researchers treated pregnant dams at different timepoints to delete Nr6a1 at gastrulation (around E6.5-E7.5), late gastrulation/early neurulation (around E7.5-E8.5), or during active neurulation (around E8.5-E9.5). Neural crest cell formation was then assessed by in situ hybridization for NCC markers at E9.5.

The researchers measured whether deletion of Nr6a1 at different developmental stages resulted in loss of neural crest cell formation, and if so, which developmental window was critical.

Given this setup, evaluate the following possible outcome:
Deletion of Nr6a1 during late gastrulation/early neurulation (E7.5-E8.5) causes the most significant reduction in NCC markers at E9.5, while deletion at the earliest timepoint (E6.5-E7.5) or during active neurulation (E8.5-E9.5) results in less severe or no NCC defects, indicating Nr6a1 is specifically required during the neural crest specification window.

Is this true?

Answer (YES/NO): NO